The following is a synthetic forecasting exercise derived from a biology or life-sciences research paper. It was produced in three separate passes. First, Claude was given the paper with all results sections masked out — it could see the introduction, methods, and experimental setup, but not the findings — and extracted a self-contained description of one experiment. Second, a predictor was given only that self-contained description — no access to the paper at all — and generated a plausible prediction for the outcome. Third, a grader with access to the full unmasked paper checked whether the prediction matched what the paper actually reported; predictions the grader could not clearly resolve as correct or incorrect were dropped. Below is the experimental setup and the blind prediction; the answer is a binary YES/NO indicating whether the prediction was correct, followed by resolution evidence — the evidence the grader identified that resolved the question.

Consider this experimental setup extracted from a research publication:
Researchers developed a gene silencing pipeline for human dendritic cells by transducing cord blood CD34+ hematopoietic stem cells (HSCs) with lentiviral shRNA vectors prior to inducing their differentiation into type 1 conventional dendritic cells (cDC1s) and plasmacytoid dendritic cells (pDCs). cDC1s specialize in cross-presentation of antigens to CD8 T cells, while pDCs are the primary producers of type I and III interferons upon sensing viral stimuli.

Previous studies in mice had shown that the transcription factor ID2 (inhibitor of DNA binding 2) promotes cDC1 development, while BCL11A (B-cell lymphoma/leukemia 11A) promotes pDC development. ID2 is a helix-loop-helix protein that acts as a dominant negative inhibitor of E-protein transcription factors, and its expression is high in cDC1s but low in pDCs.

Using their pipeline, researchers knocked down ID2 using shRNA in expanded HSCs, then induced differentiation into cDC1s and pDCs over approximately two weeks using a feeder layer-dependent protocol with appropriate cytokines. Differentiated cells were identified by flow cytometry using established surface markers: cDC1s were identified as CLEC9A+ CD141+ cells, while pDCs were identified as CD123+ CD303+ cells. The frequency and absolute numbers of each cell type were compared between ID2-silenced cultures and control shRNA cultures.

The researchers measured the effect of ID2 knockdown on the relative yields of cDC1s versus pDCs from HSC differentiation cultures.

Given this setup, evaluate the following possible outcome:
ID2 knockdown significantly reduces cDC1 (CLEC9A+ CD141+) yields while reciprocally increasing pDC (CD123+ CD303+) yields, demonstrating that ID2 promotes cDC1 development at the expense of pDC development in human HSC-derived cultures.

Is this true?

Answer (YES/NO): NO